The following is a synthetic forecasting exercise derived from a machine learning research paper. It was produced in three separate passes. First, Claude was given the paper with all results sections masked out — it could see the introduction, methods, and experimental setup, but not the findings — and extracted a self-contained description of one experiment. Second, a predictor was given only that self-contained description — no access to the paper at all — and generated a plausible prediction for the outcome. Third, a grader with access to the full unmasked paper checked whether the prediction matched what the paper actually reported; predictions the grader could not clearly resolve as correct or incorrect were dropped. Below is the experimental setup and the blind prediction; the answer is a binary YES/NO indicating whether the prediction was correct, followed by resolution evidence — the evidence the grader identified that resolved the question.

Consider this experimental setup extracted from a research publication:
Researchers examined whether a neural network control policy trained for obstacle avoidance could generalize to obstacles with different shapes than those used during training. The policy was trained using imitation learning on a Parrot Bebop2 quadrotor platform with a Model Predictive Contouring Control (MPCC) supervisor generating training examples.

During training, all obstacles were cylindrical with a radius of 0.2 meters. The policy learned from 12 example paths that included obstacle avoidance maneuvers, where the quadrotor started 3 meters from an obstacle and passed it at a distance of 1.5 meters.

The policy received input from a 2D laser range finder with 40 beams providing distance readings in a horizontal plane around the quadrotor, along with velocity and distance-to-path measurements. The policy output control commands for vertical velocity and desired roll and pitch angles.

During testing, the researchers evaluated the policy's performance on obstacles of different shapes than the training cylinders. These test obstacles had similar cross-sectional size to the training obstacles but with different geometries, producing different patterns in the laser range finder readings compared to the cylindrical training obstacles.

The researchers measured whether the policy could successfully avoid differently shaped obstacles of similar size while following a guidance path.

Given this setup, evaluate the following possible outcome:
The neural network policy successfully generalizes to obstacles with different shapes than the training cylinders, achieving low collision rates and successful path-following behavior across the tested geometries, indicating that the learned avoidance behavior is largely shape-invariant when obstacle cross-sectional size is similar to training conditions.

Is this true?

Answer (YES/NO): YES